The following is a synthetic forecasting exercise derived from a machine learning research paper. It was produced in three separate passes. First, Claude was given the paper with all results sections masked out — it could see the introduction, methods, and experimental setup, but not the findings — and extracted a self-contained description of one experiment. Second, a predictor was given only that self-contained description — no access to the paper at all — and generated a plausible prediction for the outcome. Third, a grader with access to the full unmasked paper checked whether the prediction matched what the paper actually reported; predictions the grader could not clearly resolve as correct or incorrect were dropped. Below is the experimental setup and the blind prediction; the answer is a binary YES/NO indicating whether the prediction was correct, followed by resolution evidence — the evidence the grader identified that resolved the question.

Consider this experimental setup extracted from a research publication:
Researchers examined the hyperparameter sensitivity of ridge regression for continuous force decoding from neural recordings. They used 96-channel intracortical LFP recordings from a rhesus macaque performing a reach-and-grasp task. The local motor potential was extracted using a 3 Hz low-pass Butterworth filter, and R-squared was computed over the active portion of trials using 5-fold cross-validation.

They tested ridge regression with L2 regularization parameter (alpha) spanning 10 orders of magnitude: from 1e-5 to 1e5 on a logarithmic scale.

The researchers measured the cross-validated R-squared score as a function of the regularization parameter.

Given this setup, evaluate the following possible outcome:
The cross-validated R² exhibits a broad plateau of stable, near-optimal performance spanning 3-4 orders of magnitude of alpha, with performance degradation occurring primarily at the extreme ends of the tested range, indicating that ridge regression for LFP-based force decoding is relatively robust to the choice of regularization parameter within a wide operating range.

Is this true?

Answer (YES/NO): NO